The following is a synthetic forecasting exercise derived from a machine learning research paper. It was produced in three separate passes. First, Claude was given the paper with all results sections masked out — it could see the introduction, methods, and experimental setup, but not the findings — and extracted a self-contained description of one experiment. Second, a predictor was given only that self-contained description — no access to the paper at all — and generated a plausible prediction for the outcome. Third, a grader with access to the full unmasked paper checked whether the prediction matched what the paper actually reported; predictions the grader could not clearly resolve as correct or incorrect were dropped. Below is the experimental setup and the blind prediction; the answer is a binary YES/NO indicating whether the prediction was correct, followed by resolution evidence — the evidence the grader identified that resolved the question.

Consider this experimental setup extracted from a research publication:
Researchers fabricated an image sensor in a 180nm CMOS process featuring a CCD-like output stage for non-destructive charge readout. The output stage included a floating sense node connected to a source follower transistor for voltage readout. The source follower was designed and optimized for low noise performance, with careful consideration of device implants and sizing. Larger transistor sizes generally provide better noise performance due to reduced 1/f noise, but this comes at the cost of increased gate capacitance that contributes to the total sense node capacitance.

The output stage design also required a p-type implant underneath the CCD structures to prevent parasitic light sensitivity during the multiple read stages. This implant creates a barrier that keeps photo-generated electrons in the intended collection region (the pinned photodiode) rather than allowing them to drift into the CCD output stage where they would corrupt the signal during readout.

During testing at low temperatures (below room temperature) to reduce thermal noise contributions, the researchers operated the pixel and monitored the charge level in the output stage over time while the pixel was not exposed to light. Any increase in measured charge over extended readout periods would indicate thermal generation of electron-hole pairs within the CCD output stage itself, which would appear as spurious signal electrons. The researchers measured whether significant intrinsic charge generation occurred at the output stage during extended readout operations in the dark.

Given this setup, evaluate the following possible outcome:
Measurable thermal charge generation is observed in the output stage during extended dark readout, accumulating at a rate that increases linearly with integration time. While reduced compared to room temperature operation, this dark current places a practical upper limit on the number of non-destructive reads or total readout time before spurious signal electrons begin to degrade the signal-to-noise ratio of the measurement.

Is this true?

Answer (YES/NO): NO